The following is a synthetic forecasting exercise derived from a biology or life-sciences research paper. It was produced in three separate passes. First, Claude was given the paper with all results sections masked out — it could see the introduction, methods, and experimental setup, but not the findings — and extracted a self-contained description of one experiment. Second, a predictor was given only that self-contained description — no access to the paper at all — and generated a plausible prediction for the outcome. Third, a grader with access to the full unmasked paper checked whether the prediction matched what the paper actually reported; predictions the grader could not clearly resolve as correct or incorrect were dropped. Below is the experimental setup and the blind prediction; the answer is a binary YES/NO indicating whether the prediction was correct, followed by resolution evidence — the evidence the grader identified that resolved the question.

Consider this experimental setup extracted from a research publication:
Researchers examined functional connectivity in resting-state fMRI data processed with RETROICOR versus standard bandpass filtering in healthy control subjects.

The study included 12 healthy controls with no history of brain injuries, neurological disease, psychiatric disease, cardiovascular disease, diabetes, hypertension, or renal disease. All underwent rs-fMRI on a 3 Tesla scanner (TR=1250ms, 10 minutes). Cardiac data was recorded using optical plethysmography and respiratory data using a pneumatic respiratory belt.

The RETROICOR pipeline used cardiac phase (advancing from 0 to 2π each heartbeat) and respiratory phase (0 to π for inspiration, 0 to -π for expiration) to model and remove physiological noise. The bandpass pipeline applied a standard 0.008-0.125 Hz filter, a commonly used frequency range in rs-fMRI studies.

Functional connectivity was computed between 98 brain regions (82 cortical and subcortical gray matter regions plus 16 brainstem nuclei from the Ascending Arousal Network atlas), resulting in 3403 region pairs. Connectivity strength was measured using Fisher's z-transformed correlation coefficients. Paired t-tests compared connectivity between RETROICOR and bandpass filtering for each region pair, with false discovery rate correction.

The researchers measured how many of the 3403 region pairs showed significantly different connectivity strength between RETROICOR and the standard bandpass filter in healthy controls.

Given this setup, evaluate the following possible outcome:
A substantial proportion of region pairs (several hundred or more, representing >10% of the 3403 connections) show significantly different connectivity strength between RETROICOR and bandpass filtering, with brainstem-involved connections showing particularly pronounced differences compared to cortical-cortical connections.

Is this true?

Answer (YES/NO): NO